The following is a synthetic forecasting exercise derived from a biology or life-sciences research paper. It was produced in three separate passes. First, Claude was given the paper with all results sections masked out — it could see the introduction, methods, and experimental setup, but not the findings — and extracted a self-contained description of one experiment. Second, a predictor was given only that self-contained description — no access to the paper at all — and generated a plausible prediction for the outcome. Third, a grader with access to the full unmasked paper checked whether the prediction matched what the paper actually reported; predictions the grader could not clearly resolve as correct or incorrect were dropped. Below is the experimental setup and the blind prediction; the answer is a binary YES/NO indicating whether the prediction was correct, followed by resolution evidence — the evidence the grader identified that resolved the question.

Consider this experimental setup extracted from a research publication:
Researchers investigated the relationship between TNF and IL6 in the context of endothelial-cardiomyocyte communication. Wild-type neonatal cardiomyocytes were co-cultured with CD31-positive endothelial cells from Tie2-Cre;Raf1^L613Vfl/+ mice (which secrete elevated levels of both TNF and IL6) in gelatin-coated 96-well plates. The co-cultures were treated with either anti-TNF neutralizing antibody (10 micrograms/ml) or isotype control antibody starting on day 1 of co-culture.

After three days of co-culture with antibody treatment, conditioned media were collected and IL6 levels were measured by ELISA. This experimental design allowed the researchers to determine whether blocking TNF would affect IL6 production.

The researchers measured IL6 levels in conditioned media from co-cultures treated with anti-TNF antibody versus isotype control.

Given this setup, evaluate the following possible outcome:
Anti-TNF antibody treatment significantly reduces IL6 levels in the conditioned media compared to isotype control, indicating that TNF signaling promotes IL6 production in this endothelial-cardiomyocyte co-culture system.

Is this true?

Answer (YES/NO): YES